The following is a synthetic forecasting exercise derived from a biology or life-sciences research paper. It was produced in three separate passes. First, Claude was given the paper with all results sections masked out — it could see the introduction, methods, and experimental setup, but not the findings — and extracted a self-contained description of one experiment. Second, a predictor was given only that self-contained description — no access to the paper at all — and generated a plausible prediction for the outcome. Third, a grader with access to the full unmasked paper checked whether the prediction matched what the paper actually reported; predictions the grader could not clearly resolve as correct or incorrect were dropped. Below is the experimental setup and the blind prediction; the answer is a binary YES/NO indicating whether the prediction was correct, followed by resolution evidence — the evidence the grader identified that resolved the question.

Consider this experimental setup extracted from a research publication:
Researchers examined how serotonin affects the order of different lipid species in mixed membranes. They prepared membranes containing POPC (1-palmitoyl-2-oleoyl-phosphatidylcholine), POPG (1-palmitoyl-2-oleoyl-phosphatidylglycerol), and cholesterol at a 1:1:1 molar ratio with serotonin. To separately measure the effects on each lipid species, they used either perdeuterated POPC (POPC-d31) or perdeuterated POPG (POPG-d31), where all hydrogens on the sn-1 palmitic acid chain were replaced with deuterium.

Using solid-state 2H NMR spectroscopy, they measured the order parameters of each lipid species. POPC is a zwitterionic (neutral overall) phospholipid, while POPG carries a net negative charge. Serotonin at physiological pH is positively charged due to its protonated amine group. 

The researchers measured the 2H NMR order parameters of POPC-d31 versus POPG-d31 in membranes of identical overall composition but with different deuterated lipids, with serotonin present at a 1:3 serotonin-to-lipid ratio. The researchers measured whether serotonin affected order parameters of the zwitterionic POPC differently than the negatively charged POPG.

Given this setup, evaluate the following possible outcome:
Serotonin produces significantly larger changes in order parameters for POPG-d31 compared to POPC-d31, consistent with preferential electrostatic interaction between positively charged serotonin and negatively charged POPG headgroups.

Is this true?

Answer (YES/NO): YES